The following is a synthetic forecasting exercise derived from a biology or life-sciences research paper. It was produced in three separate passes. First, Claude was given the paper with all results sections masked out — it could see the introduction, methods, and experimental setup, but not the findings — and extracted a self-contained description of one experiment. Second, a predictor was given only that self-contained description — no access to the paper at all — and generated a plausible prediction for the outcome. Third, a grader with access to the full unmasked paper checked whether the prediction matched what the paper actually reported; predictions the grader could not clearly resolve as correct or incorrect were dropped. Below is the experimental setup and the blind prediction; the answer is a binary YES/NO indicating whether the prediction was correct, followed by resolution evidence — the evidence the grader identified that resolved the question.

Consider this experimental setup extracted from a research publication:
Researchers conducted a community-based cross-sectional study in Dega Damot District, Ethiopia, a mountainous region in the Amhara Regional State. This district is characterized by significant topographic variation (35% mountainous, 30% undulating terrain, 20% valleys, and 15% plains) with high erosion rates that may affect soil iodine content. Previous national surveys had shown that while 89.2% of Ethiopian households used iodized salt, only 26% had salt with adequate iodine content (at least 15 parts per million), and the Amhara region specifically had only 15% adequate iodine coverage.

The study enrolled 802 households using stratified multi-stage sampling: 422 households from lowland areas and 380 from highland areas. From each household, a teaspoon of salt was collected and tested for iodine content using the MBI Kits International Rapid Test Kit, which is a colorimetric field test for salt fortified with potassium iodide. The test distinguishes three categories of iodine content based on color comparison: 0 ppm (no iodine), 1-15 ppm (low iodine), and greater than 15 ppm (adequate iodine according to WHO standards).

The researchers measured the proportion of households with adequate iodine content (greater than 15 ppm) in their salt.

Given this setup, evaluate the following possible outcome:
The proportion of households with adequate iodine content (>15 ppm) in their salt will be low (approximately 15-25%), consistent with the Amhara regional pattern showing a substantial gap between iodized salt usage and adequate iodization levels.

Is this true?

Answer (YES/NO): NO